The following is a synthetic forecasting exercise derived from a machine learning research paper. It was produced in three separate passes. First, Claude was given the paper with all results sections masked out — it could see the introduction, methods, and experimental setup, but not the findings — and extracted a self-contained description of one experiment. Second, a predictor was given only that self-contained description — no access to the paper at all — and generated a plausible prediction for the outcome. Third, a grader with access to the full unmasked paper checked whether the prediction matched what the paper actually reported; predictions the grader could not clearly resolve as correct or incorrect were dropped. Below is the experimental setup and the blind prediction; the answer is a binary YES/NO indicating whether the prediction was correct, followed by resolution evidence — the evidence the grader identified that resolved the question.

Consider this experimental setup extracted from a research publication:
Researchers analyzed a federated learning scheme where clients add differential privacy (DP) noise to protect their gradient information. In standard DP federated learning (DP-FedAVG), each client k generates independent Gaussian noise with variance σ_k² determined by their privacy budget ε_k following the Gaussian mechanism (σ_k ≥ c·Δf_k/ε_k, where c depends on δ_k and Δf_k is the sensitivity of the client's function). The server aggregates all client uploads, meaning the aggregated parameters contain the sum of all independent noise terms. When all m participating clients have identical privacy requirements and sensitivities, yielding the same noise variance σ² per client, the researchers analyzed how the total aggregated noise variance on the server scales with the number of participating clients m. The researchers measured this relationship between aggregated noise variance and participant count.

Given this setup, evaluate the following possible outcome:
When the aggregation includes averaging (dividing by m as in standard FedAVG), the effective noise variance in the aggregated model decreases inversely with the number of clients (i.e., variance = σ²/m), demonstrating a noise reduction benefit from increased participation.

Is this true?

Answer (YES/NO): NO